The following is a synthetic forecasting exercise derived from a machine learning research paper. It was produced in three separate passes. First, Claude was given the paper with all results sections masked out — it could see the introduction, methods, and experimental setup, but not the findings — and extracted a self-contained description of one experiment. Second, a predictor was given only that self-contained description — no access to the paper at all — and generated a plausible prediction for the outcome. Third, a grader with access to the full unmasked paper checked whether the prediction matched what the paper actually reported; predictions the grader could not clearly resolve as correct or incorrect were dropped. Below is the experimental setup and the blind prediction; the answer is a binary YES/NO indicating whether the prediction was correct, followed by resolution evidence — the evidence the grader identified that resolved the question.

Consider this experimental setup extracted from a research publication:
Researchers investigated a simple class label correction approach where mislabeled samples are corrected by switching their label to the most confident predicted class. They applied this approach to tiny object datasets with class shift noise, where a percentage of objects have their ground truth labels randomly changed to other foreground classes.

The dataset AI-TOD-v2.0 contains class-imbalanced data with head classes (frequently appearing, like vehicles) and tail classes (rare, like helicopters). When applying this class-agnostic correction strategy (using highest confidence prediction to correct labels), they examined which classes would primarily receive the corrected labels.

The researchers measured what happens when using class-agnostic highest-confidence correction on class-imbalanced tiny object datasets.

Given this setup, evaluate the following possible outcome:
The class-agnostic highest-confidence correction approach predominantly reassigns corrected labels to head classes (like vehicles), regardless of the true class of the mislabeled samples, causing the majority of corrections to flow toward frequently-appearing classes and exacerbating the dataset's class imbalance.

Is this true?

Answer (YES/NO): YES